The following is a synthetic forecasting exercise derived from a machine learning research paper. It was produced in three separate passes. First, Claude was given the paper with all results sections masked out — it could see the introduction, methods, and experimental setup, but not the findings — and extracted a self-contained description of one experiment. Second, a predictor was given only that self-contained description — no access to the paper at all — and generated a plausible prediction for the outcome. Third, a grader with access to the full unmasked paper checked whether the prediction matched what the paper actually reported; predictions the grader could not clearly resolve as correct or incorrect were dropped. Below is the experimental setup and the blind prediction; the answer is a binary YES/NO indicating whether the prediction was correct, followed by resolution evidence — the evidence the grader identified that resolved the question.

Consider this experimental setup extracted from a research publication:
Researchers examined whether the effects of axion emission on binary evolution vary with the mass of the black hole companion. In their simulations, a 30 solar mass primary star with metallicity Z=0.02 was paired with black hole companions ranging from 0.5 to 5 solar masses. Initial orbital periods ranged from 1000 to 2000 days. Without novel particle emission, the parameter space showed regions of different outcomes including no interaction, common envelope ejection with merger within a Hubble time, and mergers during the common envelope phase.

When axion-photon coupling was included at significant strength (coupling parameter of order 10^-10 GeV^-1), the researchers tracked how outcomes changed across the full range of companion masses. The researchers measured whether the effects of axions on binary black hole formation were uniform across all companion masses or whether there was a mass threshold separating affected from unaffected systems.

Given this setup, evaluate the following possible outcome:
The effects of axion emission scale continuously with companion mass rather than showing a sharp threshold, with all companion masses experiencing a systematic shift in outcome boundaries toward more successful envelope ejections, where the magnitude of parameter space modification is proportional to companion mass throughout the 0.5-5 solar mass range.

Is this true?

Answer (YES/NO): NO